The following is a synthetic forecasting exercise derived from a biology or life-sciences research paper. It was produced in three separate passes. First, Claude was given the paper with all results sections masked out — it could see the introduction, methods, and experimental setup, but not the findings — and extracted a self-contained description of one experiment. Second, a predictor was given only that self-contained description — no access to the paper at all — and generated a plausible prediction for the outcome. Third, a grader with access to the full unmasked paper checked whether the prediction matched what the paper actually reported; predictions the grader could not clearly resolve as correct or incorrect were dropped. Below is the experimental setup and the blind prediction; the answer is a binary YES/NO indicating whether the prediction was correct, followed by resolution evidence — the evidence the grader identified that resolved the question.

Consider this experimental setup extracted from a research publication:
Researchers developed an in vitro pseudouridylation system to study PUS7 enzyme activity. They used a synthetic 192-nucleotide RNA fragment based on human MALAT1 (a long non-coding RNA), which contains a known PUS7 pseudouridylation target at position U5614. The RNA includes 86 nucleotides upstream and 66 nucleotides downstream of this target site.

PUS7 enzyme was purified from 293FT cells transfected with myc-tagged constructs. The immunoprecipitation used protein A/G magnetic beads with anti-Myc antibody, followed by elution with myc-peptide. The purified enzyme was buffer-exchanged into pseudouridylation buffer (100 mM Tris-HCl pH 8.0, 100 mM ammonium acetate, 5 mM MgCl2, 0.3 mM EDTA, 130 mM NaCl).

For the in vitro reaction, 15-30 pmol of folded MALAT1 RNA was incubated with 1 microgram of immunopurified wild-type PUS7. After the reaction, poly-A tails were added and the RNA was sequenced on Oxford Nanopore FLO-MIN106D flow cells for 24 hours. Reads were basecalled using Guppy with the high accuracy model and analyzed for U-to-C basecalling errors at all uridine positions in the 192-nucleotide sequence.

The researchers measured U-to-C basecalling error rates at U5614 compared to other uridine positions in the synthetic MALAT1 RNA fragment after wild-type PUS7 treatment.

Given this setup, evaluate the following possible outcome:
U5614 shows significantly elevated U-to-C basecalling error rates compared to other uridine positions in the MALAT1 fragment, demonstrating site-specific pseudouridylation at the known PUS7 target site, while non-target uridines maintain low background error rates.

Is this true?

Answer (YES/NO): YES